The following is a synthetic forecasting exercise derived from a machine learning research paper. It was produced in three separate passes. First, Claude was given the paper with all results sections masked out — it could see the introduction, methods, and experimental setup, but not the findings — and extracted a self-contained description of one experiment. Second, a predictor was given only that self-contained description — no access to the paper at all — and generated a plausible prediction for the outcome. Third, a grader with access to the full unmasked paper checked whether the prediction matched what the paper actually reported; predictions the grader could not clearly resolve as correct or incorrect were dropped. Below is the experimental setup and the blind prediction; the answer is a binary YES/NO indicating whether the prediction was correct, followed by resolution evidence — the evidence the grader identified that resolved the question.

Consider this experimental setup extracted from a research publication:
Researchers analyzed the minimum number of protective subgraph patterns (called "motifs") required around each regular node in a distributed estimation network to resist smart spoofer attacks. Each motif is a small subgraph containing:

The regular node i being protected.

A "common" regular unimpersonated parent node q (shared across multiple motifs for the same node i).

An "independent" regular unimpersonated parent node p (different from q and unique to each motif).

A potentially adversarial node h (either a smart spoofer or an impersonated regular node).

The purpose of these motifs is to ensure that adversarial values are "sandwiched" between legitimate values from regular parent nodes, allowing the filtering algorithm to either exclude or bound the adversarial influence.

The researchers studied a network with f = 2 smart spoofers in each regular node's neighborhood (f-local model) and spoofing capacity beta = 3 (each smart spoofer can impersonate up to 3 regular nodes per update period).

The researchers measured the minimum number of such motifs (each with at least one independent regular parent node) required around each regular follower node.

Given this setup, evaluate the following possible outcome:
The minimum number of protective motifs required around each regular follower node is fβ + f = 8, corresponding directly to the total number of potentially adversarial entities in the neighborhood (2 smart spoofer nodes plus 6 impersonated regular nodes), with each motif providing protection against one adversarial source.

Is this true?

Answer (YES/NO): YES